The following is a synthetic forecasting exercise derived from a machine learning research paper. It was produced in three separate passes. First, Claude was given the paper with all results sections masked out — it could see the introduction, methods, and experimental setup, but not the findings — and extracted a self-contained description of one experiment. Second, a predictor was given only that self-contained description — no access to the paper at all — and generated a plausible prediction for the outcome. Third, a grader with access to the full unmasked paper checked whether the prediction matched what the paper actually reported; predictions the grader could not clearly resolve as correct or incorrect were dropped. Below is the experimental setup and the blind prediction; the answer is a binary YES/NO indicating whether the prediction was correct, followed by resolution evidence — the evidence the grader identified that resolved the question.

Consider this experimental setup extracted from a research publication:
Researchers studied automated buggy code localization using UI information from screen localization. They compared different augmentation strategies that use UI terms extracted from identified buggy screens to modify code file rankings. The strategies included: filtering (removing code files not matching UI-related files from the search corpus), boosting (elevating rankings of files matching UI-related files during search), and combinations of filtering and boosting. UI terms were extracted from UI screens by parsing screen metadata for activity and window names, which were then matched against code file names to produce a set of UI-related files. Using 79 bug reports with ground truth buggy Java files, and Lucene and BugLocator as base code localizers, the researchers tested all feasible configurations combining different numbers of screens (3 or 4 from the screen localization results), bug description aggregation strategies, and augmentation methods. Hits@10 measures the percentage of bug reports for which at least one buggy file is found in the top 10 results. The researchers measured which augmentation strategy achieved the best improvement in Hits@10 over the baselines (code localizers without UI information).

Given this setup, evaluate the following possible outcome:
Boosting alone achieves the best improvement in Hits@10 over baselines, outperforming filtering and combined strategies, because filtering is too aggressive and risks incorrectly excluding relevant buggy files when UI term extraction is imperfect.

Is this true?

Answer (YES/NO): NO